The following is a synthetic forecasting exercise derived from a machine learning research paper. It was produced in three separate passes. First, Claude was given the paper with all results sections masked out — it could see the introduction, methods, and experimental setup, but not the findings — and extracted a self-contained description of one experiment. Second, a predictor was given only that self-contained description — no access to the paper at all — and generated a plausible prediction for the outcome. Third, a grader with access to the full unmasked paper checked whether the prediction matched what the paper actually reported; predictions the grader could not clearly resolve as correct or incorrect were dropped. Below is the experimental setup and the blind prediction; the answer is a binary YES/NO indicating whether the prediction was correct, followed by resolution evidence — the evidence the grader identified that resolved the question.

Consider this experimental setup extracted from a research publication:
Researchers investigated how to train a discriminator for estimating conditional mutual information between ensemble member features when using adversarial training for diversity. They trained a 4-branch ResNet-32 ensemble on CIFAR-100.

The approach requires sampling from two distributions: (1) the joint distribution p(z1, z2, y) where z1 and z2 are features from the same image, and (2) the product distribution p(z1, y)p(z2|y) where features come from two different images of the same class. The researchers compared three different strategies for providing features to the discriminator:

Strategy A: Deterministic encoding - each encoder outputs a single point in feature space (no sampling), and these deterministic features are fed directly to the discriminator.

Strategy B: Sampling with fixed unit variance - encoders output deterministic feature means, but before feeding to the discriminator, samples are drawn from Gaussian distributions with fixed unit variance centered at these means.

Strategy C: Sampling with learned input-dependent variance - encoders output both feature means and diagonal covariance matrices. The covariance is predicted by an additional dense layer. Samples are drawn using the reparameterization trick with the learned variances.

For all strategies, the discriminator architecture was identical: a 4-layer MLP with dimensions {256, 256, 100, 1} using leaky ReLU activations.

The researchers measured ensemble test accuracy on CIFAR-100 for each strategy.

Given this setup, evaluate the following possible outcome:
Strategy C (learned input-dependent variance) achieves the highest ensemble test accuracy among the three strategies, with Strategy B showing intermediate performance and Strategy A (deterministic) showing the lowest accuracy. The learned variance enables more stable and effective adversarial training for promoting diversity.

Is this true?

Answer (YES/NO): YES